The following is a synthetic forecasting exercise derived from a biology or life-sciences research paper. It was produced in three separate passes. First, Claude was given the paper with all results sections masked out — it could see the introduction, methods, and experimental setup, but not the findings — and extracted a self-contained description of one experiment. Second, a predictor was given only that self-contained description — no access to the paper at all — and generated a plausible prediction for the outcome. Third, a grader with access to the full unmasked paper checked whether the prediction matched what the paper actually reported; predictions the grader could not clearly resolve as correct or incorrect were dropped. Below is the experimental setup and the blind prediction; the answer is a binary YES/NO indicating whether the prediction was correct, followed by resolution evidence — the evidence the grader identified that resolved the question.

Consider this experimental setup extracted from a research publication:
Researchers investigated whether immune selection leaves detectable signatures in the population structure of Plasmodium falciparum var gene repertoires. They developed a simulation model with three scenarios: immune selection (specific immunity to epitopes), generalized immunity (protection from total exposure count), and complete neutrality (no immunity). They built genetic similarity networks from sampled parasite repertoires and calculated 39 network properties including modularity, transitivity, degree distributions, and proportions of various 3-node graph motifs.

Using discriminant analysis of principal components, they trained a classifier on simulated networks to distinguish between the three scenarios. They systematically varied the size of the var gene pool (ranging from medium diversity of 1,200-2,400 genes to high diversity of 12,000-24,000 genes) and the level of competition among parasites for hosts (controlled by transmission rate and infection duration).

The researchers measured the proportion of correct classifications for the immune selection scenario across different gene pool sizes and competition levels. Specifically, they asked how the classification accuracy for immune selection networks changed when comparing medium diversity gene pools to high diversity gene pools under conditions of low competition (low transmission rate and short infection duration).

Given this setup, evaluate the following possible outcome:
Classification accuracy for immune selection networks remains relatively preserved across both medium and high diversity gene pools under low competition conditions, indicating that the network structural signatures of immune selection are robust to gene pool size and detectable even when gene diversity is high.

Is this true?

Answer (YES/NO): NO